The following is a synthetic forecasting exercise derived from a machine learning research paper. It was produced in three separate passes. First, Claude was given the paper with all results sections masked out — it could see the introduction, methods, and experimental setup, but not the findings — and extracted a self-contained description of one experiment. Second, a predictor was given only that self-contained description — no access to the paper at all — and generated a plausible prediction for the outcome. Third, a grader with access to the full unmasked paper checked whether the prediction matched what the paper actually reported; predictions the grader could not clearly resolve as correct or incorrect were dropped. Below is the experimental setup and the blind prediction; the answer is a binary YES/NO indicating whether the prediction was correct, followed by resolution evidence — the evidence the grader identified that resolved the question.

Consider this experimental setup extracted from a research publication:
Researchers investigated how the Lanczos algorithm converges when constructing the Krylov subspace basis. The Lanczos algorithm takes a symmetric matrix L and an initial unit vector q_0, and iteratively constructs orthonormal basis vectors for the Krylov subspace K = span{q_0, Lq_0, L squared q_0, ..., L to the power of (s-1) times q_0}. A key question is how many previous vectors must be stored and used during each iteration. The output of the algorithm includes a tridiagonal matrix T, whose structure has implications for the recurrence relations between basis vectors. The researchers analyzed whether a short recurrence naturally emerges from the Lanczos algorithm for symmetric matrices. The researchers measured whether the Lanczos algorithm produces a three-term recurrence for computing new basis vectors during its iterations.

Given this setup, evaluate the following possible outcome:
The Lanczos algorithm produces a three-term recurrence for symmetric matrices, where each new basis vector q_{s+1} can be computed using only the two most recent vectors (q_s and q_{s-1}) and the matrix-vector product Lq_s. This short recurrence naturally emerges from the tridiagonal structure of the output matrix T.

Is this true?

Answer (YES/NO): YES